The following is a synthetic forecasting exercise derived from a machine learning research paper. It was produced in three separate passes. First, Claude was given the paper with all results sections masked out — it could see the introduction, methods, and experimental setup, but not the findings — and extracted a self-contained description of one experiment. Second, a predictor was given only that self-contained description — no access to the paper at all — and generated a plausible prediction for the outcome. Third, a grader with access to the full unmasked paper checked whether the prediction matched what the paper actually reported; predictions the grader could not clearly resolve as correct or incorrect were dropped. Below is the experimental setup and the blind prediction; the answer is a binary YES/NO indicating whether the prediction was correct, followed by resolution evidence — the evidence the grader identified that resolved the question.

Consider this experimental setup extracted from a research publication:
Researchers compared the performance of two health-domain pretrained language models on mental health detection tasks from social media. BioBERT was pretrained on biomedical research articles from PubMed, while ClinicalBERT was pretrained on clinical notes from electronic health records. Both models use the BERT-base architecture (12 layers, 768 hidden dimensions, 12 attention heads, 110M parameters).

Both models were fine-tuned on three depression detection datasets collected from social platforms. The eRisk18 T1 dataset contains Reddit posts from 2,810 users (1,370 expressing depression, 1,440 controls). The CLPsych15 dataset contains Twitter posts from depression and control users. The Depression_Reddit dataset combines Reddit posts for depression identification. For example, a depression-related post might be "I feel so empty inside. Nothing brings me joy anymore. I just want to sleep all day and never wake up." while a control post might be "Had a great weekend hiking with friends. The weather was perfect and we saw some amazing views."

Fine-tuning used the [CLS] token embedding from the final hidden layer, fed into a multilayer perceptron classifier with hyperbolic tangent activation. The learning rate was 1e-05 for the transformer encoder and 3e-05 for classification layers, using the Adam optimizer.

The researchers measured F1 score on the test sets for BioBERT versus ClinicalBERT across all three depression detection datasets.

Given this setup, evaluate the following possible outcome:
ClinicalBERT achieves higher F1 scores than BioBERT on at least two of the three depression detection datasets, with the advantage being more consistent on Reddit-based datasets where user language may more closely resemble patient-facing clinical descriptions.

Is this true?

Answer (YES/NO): NO